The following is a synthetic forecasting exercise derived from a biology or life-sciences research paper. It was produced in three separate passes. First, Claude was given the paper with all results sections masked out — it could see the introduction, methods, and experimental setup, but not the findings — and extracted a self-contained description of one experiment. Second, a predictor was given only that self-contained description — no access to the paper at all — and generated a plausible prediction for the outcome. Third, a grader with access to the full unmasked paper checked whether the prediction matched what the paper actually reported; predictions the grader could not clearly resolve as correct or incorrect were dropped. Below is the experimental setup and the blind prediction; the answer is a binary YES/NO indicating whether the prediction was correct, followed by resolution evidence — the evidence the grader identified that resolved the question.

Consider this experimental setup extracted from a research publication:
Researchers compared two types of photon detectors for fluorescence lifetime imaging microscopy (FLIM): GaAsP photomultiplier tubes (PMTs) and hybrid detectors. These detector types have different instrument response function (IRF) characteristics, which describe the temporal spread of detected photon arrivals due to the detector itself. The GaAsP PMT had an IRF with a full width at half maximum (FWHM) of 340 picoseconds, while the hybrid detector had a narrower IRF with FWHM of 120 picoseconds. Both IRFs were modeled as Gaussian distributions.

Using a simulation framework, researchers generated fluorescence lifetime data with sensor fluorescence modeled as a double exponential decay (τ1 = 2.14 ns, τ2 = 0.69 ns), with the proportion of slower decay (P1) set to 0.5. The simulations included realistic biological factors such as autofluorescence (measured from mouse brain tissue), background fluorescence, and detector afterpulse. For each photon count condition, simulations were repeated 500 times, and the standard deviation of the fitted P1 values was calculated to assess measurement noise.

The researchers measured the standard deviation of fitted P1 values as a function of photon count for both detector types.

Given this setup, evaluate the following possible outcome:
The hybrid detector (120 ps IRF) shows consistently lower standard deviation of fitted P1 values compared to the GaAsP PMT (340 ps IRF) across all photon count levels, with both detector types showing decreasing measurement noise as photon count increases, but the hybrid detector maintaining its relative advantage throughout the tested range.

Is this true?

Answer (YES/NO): NO